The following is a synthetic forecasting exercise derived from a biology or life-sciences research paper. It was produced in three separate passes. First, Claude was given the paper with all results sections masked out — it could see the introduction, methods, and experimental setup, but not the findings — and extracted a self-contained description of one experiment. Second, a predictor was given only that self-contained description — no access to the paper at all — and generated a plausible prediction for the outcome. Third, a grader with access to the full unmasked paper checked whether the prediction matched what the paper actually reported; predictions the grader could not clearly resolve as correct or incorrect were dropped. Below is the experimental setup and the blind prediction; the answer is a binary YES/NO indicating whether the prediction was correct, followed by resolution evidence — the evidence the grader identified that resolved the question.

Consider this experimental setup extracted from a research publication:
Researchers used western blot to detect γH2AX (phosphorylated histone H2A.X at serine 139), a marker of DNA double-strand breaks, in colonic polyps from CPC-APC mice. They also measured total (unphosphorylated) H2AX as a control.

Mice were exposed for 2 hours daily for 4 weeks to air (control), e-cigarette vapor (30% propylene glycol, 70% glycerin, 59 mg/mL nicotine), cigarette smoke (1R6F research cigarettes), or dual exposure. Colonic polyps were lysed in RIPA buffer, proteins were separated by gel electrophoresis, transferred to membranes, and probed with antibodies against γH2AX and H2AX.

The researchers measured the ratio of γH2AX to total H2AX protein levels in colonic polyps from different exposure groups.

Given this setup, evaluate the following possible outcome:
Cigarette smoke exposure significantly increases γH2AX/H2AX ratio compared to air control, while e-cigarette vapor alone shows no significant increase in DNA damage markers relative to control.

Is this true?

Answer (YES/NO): NO